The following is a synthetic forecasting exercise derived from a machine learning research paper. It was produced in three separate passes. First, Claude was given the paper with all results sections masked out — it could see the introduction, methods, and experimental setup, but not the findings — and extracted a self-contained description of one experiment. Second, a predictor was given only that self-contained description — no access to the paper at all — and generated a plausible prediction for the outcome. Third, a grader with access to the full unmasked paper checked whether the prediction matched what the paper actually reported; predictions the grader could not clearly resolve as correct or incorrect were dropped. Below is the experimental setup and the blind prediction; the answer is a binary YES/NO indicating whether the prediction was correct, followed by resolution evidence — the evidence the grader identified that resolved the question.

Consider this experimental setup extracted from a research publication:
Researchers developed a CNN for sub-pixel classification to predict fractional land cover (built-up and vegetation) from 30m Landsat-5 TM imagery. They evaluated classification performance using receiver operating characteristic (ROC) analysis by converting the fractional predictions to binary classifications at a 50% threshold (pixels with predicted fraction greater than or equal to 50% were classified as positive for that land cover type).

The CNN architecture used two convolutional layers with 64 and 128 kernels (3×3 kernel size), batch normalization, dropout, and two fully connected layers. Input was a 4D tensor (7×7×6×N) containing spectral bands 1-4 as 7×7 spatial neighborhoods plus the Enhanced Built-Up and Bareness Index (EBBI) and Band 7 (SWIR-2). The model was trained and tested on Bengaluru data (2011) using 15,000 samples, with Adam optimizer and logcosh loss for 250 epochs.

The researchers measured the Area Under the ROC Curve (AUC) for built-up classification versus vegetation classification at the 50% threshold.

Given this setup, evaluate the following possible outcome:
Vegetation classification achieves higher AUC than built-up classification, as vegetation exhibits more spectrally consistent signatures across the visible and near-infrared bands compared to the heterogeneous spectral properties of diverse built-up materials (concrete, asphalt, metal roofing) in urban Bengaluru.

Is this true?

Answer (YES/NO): YES